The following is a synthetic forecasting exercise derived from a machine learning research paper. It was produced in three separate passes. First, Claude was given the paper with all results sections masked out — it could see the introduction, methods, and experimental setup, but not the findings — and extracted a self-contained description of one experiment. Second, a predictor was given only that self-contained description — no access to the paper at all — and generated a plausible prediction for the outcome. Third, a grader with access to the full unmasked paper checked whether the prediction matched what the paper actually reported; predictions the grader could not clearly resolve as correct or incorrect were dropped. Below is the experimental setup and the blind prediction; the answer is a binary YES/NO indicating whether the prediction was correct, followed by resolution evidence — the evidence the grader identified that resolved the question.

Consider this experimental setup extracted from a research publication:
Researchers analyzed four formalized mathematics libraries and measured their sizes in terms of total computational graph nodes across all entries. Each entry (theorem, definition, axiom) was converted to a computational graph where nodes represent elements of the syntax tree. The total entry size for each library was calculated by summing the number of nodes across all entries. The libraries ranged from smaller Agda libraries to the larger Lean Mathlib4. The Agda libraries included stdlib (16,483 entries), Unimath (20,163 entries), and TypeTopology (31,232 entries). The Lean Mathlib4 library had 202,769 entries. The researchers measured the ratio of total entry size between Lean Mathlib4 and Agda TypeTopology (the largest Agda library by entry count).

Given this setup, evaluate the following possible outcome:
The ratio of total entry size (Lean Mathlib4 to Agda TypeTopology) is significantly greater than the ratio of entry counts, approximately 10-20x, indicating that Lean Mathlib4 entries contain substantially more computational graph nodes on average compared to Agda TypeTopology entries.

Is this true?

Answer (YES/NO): YES